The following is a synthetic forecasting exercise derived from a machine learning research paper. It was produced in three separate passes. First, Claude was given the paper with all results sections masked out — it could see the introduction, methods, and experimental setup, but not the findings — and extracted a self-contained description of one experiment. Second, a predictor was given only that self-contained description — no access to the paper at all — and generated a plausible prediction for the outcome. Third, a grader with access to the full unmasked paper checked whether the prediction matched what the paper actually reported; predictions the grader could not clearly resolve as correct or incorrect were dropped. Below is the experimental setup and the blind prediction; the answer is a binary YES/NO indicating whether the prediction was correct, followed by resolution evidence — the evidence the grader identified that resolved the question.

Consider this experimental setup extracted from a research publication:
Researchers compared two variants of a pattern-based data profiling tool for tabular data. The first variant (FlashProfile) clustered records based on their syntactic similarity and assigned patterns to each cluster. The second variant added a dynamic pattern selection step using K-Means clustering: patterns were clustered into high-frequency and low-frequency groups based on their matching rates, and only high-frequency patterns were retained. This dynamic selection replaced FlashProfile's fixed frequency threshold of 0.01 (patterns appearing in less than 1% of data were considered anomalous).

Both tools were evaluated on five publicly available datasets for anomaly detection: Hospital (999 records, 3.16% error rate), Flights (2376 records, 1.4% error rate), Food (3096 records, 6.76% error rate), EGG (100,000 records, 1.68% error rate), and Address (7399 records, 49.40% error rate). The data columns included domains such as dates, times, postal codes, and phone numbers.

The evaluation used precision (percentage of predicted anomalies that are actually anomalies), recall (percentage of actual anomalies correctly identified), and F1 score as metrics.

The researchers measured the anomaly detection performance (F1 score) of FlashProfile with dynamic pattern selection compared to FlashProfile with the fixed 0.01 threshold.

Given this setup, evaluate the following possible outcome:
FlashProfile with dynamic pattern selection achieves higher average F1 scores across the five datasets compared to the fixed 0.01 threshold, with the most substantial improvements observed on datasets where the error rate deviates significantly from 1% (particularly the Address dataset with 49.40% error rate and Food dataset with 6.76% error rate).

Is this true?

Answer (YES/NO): NO